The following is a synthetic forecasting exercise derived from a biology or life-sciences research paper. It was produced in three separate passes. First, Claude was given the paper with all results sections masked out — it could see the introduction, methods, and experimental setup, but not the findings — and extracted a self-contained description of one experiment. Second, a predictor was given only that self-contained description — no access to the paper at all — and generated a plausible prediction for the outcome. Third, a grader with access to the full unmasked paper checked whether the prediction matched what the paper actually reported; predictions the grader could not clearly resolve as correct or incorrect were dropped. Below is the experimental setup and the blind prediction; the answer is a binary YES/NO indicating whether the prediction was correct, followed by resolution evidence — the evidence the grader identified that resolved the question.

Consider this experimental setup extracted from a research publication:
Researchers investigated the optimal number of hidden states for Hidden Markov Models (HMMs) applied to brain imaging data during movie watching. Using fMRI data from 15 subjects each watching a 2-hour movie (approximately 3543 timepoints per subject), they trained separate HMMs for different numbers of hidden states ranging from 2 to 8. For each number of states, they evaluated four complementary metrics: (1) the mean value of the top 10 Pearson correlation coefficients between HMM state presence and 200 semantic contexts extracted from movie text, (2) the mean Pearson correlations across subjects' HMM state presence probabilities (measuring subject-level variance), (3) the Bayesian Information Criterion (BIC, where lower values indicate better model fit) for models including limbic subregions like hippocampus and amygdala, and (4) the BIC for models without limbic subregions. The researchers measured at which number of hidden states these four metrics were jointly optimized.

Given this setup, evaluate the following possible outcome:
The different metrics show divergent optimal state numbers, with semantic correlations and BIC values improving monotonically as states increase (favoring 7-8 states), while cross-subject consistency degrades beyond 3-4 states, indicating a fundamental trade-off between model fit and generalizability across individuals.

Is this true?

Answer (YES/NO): NO